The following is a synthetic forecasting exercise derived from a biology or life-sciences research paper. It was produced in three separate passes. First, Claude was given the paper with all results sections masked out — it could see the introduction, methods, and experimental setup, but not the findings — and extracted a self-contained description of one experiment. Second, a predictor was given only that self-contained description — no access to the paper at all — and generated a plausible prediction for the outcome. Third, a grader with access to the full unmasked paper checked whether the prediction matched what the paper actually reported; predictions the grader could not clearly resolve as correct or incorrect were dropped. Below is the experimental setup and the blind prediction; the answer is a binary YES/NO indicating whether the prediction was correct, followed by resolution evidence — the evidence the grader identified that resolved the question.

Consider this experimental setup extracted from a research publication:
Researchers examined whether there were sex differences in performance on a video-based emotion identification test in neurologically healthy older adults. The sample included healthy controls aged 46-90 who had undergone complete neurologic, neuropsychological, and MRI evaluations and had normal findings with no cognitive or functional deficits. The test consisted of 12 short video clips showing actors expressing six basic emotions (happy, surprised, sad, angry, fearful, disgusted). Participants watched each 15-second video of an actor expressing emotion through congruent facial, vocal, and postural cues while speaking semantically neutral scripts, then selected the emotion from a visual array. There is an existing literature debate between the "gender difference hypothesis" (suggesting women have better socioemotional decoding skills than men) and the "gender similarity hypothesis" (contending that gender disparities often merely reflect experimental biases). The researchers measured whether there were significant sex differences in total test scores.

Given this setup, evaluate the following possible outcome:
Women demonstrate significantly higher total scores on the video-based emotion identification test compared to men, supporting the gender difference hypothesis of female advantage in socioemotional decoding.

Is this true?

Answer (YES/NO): NO